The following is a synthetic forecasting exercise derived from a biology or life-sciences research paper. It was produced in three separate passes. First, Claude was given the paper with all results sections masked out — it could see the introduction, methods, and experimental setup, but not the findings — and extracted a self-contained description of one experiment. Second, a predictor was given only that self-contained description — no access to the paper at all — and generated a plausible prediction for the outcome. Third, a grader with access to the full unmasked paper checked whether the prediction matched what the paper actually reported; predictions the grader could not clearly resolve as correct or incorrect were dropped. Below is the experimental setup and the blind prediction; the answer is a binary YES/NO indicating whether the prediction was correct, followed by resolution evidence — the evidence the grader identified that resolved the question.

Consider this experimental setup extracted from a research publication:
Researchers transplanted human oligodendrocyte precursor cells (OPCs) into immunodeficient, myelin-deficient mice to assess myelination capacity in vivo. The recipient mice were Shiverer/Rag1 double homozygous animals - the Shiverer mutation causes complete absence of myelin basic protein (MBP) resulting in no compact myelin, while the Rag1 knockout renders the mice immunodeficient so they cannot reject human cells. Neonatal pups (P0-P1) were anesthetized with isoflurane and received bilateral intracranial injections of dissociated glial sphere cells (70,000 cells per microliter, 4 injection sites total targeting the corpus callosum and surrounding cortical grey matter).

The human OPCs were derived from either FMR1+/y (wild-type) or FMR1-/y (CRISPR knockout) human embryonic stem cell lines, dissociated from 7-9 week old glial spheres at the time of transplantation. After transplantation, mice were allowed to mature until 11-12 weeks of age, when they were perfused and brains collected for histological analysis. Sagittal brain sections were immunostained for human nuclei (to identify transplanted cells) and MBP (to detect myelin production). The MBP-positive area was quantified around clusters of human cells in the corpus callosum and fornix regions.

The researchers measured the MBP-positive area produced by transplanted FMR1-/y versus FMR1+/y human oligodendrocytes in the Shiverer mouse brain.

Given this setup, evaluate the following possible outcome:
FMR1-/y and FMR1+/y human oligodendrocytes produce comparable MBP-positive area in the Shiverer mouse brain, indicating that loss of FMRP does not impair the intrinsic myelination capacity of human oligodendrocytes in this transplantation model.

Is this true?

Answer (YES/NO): NO